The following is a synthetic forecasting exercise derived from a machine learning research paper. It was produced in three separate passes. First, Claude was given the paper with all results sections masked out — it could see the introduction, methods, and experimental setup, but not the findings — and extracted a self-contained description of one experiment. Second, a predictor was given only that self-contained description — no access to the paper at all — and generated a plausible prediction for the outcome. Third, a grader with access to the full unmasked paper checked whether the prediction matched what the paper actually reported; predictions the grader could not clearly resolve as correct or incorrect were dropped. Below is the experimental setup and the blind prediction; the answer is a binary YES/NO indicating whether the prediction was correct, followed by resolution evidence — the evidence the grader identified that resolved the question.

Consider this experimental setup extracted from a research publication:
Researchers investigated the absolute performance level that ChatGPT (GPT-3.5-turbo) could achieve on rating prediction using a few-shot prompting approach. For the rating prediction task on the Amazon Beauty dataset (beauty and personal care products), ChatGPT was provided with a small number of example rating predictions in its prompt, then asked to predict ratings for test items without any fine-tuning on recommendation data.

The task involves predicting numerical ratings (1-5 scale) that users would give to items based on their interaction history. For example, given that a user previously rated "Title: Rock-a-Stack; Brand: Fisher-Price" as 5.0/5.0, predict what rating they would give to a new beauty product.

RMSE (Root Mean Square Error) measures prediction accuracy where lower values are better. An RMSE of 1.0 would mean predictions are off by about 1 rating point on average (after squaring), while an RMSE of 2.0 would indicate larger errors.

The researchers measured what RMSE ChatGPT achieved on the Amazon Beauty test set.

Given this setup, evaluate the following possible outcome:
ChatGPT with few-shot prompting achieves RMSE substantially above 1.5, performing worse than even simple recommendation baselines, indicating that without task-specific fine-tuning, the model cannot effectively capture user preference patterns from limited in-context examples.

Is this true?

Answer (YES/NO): NO